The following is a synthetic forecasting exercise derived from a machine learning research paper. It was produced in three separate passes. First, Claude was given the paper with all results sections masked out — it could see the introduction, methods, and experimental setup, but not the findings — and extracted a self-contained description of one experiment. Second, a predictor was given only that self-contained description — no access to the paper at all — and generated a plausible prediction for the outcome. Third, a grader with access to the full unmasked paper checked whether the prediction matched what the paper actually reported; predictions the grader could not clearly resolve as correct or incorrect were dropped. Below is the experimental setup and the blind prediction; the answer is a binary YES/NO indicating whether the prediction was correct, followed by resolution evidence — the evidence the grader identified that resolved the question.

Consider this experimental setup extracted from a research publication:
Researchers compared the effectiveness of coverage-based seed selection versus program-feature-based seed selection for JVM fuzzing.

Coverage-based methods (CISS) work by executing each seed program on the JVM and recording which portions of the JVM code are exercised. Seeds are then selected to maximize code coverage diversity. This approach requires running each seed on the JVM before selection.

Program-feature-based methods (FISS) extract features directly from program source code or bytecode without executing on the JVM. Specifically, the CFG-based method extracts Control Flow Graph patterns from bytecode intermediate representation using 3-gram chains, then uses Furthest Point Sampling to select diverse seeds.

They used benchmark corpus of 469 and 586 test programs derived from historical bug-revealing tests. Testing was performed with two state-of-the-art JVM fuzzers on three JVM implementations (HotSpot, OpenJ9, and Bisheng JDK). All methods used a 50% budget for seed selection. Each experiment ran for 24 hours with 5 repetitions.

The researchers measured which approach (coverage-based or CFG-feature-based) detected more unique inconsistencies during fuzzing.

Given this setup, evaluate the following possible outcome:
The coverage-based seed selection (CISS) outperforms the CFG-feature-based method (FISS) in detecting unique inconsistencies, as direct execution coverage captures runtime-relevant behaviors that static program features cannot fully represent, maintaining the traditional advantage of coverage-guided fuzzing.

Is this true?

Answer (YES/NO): NO